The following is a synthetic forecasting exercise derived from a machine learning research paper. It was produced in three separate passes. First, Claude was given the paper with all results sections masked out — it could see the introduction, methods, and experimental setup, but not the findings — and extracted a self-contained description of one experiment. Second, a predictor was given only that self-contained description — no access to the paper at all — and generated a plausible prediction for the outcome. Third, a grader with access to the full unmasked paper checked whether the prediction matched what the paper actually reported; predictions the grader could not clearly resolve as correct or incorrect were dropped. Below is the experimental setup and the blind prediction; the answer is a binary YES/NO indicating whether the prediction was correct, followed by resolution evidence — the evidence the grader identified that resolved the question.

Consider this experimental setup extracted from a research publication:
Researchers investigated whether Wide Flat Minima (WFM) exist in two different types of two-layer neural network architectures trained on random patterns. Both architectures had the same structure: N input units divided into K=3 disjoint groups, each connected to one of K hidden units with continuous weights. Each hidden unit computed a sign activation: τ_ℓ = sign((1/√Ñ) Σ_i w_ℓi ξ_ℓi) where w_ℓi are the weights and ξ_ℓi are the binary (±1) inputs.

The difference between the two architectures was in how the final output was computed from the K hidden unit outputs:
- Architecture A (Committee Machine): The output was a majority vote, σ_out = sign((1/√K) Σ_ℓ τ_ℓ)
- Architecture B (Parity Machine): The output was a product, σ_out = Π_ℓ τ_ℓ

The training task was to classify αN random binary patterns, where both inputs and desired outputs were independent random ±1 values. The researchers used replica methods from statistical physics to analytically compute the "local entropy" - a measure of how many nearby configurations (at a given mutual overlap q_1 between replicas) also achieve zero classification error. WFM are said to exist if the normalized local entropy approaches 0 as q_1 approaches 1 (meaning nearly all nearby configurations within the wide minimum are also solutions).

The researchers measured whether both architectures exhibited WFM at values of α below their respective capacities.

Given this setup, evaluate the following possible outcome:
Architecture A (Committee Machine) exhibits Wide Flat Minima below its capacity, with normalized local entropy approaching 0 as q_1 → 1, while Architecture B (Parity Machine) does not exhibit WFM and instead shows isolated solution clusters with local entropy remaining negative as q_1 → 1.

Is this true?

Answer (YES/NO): YES